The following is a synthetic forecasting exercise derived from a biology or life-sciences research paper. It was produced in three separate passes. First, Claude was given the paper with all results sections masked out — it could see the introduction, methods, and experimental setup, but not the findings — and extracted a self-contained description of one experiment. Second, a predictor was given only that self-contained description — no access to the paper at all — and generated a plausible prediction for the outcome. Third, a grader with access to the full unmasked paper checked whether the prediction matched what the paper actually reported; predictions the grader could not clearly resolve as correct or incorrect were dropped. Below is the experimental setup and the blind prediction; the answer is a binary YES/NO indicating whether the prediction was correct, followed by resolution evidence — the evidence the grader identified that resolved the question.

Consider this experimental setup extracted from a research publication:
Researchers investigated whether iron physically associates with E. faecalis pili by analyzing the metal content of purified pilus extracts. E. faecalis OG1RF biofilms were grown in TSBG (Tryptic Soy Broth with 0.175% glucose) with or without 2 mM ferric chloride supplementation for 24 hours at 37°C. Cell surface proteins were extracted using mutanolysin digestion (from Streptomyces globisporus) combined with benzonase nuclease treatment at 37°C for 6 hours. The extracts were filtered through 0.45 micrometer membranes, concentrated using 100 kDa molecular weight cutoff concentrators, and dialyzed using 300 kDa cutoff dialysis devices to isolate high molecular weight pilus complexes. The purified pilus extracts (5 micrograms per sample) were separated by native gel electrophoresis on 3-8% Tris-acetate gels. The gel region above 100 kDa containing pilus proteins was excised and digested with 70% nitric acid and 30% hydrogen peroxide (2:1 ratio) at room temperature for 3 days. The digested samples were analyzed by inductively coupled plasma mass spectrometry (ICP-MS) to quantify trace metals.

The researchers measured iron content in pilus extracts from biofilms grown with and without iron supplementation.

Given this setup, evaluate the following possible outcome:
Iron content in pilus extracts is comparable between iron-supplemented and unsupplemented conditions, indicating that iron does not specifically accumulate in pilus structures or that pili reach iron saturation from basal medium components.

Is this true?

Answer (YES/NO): NO